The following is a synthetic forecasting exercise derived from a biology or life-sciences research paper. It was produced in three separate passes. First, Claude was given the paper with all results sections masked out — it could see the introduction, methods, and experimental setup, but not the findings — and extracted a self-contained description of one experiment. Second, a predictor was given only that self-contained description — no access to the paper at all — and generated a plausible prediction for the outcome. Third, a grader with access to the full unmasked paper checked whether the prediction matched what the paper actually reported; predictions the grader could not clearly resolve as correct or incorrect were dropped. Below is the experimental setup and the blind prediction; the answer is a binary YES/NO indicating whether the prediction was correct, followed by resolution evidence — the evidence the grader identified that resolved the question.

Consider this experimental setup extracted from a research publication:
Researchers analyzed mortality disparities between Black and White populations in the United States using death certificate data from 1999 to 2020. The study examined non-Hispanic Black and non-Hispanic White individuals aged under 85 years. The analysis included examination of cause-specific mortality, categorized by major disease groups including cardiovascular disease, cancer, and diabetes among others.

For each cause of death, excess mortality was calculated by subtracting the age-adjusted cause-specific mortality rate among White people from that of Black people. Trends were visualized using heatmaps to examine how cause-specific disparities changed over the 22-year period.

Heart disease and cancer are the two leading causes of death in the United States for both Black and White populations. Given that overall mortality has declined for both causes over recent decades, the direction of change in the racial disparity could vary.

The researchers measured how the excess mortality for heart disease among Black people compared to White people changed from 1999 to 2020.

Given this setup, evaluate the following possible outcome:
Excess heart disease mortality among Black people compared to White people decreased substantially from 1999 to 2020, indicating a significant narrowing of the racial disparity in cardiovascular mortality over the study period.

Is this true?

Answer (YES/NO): NO